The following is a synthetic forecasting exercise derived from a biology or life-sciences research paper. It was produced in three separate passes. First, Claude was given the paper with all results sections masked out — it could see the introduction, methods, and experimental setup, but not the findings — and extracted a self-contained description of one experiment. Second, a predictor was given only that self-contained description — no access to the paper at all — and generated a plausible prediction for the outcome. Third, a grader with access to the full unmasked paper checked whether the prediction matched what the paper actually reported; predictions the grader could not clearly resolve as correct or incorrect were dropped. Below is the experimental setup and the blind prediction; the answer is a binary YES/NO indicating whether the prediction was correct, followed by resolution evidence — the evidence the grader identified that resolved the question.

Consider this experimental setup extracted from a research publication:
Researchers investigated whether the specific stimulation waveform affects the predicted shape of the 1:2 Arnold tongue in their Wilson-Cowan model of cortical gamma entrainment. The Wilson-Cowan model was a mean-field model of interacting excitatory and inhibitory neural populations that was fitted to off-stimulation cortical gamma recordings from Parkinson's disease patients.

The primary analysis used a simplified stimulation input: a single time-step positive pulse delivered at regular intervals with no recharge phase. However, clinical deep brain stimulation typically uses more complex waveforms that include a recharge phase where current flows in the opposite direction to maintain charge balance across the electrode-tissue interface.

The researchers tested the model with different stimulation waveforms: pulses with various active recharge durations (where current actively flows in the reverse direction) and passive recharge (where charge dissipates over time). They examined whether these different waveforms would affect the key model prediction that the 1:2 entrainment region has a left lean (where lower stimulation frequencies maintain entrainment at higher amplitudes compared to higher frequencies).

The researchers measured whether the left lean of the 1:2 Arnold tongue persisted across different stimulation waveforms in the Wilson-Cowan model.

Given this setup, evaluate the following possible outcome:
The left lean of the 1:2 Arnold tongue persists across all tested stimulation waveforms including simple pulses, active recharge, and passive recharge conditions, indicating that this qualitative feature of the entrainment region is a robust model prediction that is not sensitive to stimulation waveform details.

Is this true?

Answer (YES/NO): YES